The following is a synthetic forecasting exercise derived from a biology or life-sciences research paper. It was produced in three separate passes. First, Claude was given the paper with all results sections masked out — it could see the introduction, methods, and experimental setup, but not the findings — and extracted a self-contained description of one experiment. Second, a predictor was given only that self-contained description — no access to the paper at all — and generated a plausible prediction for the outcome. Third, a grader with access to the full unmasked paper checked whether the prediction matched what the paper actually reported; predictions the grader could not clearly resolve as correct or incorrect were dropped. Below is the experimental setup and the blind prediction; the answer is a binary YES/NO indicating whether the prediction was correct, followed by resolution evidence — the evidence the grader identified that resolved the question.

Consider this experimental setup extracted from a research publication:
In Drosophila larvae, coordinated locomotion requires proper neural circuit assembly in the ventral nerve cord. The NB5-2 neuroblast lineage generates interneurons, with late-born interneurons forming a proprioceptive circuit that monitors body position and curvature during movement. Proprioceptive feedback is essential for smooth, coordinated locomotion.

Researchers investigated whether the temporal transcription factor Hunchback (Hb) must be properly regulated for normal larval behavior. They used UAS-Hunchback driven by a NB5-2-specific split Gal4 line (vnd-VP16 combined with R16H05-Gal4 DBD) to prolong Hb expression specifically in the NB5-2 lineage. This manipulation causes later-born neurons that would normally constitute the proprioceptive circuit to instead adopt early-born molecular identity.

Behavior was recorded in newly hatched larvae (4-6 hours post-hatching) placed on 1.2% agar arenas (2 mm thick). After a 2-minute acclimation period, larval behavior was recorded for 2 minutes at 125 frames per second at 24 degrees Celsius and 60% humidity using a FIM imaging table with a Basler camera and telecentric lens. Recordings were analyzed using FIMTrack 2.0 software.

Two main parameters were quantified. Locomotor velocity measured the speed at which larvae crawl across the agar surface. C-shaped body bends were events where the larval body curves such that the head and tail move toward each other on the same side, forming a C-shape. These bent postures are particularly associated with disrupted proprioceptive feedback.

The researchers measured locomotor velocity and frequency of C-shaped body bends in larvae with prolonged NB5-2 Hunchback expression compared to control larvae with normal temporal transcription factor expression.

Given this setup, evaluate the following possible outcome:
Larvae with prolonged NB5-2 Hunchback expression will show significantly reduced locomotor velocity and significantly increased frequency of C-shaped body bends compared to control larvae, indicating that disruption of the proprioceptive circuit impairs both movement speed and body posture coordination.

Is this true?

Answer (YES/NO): YES